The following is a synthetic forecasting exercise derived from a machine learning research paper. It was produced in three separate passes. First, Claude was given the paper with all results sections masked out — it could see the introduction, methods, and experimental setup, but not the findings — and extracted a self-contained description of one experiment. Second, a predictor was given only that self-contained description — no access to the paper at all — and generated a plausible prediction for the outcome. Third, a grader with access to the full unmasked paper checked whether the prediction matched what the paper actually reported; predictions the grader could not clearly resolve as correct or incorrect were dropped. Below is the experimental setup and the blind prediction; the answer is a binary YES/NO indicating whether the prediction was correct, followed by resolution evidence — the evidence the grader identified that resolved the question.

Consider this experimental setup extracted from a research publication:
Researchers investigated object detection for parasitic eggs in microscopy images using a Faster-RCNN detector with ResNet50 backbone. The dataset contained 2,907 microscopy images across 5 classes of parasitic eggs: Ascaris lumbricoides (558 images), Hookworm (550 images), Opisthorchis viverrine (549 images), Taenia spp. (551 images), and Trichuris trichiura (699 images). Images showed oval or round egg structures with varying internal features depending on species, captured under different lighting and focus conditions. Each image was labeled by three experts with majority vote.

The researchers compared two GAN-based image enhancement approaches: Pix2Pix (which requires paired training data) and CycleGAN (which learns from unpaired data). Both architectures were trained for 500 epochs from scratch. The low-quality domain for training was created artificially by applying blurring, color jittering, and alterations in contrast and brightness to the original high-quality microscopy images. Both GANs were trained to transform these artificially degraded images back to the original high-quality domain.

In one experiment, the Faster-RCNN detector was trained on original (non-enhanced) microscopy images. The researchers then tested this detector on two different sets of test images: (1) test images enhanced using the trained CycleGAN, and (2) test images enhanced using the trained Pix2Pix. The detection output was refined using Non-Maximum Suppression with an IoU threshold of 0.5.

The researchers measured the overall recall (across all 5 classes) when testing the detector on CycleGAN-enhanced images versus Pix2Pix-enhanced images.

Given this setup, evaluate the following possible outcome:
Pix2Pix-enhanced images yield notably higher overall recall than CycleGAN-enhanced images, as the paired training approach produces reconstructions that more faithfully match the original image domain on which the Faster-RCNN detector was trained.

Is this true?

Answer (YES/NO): YES